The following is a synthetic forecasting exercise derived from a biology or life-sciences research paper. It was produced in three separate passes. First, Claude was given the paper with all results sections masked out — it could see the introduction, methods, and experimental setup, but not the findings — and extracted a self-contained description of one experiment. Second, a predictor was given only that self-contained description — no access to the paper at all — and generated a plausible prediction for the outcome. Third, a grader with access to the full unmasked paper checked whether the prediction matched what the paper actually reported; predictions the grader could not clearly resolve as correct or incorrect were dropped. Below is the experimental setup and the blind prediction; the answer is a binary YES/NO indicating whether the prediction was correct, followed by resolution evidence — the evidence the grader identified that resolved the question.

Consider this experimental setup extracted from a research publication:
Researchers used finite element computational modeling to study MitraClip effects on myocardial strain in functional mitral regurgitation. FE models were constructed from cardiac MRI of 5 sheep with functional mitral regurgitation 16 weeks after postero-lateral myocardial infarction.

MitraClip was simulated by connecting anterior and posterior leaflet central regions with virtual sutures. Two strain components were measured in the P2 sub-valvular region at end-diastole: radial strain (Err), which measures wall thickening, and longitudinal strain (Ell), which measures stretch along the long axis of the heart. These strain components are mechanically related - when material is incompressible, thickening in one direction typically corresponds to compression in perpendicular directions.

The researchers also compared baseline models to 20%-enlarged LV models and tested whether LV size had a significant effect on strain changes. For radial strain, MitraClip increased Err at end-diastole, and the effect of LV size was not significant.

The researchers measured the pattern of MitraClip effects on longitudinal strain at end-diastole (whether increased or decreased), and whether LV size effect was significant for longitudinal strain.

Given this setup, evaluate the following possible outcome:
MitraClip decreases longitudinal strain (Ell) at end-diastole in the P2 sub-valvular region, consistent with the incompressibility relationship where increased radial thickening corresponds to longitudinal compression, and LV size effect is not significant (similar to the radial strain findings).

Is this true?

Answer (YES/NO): NO